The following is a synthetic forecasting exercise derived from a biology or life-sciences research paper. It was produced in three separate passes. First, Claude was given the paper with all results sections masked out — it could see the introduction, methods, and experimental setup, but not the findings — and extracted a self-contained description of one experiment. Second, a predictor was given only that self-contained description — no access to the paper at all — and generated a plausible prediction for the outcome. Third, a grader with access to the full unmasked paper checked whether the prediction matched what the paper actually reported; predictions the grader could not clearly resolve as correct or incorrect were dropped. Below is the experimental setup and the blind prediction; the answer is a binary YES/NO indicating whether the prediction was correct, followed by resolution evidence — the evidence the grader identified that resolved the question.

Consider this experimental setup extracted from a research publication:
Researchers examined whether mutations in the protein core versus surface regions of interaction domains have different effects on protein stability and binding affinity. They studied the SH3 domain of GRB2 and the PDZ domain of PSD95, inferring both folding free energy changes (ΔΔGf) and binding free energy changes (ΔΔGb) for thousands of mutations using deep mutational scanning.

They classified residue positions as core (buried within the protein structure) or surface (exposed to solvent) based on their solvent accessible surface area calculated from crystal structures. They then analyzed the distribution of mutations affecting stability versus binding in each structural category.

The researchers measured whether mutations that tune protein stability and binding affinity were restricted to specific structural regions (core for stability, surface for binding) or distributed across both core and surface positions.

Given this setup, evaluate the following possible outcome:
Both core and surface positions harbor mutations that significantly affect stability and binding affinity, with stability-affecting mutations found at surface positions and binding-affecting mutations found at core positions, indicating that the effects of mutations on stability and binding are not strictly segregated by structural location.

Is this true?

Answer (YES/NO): YES